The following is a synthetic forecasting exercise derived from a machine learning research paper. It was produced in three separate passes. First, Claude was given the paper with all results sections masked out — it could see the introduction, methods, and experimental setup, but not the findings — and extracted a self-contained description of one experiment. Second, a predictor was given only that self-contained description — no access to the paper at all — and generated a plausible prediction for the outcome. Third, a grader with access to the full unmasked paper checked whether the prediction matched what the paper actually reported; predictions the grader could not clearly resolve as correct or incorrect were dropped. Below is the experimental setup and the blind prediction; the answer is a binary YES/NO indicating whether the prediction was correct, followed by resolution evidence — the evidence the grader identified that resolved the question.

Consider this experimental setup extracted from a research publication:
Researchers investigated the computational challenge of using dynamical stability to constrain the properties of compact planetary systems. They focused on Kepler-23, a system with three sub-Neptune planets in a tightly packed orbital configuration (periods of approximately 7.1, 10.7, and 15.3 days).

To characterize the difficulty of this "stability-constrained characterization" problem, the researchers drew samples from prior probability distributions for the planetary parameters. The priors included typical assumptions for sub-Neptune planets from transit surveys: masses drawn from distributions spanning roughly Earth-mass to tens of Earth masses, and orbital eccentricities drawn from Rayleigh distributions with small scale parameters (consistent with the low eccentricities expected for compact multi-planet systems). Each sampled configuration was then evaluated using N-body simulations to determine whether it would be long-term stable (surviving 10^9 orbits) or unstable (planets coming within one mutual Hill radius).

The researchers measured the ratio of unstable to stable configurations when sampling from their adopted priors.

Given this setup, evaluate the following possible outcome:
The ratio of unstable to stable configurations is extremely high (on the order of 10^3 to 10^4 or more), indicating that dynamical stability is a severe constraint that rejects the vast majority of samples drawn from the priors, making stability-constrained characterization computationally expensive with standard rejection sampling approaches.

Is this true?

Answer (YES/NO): YES